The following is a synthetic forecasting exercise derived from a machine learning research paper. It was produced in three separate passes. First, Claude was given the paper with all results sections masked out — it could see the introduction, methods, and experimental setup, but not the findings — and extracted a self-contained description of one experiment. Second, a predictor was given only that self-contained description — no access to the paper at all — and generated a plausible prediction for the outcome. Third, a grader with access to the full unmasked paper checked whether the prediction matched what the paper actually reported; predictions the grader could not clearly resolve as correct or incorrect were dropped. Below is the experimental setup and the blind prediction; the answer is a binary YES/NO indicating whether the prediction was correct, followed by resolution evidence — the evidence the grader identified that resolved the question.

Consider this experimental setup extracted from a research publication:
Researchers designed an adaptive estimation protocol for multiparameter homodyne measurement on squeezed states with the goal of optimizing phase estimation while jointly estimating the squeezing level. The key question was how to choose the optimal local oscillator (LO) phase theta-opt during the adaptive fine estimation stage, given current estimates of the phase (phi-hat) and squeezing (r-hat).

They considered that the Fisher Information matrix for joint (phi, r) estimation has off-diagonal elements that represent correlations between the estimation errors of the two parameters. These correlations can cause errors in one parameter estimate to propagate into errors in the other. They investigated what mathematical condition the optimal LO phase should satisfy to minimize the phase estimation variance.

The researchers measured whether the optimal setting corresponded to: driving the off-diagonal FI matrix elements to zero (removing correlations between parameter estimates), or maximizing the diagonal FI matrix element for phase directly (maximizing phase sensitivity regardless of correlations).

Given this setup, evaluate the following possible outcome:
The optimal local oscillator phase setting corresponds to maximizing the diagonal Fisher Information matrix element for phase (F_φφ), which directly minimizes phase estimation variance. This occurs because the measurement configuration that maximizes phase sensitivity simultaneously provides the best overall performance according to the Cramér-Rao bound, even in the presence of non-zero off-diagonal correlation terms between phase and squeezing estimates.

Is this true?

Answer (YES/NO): NO